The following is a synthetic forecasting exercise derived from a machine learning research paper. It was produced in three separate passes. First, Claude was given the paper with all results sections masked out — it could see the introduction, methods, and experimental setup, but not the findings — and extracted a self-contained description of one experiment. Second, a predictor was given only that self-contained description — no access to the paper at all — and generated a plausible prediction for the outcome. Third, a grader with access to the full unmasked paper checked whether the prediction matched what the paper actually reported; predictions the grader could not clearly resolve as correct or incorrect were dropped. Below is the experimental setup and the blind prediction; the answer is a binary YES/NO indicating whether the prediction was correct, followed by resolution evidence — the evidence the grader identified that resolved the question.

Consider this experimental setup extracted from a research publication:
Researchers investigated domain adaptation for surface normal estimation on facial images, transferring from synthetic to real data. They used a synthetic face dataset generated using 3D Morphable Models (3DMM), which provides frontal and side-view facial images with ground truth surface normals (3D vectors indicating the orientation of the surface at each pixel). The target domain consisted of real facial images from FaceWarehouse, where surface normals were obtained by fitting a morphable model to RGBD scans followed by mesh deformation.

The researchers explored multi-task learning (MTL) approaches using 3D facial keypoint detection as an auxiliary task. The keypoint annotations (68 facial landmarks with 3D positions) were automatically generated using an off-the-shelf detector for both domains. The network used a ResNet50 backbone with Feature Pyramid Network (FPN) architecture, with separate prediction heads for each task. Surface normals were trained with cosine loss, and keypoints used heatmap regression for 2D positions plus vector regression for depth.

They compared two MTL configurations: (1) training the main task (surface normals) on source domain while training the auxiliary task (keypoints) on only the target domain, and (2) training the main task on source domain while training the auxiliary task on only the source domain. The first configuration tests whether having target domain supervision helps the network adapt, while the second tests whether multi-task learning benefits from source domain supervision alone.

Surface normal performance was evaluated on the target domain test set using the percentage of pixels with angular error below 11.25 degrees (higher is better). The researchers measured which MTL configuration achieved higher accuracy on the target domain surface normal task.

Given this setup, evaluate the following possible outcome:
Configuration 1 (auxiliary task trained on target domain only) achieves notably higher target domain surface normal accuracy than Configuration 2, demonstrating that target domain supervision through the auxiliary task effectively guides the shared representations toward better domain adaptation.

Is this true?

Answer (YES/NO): NO